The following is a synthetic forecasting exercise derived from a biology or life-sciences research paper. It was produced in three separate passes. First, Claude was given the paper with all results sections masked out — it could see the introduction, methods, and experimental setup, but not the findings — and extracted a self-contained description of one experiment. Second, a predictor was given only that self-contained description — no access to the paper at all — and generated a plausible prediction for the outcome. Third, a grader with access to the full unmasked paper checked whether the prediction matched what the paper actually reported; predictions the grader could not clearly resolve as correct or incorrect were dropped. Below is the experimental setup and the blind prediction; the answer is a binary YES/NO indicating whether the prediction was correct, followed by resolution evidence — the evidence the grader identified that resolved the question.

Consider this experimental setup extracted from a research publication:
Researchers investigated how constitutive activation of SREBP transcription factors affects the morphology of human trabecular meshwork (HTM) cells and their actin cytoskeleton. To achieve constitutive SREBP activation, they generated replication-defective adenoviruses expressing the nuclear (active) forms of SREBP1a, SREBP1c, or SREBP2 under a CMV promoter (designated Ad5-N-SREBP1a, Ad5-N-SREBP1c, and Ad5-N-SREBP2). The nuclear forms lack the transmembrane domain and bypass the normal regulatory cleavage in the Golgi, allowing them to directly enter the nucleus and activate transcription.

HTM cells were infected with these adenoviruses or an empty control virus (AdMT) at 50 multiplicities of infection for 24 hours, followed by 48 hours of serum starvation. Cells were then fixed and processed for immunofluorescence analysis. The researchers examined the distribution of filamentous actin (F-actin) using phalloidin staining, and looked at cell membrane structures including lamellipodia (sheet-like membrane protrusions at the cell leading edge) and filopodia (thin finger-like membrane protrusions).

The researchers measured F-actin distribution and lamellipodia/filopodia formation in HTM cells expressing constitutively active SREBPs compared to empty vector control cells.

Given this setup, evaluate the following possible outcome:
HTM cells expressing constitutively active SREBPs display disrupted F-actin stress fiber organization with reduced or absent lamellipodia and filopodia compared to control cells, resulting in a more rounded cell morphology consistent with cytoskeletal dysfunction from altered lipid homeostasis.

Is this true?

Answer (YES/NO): NO